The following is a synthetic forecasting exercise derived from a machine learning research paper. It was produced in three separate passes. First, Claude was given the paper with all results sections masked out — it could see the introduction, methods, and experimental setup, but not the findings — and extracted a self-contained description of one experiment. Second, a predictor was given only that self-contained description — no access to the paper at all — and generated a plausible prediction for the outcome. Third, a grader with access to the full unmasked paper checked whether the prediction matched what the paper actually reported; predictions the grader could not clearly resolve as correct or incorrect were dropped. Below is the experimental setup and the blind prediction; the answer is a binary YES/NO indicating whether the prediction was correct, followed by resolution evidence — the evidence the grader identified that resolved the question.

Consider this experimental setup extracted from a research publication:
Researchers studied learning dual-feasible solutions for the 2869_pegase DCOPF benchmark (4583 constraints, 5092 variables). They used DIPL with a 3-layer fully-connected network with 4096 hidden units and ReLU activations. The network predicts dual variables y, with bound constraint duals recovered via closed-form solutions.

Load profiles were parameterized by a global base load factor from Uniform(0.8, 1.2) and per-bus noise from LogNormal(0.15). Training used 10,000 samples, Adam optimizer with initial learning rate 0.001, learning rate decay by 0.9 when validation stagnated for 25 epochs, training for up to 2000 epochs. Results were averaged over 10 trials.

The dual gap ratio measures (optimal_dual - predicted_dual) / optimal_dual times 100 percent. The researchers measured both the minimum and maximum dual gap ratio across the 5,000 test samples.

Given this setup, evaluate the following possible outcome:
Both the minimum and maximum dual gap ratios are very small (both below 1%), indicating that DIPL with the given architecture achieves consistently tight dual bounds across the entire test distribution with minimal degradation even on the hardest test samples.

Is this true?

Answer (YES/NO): NO